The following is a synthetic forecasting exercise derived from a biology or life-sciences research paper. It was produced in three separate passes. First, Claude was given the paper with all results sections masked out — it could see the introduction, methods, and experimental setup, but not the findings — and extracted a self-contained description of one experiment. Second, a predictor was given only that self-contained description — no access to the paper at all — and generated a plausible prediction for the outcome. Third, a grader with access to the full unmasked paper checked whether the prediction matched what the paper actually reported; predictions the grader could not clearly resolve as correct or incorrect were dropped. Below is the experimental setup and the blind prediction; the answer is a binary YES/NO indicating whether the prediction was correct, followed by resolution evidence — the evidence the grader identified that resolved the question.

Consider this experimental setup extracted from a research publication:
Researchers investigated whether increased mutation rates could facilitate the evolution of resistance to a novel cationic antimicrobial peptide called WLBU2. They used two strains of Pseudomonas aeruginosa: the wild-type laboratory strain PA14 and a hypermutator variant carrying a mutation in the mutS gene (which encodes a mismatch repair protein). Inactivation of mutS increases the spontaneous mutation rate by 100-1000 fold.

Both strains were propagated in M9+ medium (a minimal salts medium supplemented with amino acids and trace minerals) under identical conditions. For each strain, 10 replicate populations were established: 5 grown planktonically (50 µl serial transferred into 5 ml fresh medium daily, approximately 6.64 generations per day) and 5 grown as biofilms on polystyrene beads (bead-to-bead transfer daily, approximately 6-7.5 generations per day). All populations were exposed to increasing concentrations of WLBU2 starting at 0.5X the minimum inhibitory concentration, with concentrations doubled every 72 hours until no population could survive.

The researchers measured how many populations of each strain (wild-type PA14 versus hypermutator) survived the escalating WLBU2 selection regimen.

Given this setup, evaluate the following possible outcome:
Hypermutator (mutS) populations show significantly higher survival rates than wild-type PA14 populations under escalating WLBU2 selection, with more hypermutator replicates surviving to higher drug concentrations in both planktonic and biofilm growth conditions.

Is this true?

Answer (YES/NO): YES